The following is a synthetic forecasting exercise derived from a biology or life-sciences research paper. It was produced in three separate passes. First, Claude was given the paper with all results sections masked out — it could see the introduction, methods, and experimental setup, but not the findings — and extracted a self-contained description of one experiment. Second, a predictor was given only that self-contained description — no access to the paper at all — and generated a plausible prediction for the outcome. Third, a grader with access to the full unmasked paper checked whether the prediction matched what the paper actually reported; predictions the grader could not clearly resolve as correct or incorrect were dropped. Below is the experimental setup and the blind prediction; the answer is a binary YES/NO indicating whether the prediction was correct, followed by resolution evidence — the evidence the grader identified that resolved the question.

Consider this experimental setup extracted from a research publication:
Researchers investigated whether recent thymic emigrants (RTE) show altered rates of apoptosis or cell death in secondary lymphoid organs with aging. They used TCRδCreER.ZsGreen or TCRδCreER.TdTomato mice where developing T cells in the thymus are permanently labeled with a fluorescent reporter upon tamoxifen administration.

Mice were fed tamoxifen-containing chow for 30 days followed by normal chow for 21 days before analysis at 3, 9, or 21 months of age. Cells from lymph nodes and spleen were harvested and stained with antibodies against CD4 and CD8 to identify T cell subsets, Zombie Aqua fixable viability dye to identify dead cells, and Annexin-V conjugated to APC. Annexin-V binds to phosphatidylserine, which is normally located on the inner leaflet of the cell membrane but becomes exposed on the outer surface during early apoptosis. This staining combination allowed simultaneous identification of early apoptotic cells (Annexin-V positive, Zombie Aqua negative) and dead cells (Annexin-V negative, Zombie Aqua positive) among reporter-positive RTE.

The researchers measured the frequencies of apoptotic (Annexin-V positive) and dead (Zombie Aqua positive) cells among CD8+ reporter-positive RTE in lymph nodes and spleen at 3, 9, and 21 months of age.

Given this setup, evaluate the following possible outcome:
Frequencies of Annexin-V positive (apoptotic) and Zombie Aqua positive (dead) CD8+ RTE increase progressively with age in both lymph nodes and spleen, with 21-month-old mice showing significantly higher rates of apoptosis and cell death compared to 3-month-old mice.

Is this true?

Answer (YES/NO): NO